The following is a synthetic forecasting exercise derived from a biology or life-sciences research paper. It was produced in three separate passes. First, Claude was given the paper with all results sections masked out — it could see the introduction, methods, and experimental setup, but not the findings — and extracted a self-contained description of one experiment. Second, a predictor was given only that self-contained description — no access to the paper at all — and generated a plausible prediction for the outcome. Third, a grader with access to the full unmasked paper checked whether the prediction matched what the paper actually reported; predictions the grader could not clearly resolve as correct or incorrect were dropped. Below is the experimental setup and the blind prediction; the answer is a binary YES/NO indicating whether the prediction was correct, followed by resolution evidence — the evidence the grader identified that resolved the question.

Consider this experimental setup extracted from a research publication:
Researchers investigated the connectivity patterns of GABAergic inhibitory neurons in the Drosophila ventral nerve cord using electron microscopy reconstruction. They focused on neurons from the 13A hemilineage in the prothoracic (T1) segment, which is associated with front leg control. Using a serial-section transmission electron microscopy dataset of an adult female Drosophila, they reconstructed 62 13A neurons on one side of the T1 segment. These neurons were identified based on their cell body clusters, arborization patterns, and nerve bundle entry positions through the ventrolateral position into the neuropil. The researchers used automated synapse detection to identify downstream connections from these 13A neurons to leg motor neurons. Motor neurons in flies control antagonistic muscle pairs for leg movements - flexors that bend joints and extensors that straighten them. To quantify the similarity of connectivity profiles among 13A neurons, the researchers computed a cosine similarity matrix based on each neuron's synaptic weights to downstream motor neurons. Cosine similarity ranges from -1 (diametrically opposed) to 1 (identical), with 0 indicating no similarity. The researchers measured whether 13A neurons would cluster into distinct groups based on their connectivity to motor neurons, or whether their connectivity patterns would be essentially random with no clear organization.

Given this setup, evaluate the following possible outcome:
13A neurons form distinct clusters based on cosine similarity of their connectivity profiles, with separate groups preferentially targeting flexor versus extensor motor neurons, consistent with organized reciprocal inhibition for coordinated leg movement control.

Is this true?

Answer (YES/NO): YES